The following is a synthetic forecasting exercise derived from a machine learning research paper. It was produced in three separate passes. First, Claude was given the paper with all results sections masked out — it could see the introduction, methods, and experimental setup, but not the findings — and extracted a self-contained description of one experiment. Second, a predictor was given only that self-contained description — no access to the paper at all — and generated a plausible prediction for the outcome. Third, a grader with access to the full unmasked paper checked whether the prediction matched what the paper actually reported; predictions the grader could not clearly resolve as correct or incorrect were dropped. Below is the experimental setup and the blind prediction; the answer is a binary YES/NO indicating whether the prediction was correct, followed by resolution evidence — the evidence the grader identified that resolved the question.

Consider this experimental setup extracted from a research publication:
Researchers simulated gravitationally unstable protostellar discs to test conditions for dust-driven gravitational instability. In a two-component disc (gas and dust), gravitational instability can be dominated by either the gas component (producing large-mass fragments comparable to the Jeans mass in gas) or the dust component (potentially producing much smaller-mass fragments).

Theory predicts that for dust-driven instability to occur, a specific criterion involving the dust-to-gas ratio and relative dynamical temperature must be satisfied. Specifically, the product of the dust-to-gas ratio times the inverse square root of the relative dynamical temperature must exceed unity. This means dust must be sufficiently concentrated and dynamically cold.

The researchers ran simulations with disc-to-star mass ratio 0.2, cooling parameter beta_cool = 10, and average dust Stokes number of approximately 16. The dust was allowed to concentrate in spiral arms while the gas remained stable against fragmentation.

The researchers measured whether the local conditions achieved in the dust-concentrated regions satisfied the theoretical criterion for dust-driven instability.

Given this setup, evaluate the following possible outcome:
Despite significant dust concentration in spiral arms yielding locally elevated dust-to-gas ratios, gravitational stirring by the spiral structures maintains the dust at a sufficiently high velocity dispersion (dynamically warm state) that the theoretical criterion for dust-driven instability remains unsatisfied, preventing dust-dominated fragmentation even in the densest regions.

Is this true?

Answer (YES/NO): NO